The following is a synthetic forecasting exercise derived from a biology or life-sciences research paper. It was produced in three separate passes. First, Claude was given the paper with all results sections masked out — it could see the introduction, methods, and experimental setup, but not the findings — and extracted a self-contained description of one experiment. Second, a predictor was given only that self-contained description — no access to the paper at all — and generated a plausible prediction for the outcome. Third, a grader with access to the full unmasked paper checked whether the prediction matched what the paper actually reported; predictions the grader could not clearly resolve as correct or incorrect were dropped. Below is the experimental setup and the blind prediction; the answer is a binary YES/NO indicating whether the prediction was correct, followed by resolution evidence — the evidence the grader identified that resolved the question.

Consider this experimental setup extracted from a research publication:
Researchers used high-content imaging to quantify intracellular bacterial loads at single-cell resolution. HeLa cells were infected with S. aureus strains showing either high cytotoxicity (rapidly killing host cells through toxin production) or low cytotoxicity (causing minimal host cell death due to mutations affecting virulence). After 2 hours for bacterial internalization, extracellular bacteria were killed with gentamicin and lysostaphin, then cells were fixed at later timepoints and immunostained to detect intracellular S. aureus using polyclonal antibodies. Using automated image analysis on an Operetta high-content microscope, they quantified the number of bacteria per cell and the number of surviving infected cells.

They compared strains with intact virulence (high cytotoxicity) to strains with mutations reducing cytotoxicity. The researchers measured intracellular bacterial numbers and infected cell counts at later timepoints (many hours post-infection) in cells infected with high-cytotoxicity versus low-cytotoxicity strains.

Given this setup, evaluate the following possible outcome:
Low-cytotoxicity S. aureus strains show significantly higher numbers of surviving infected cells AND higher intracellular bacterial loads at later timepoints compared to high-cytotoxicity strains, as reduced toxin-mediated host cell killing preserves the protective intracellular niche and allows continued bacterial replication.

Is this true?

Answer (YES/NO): YES